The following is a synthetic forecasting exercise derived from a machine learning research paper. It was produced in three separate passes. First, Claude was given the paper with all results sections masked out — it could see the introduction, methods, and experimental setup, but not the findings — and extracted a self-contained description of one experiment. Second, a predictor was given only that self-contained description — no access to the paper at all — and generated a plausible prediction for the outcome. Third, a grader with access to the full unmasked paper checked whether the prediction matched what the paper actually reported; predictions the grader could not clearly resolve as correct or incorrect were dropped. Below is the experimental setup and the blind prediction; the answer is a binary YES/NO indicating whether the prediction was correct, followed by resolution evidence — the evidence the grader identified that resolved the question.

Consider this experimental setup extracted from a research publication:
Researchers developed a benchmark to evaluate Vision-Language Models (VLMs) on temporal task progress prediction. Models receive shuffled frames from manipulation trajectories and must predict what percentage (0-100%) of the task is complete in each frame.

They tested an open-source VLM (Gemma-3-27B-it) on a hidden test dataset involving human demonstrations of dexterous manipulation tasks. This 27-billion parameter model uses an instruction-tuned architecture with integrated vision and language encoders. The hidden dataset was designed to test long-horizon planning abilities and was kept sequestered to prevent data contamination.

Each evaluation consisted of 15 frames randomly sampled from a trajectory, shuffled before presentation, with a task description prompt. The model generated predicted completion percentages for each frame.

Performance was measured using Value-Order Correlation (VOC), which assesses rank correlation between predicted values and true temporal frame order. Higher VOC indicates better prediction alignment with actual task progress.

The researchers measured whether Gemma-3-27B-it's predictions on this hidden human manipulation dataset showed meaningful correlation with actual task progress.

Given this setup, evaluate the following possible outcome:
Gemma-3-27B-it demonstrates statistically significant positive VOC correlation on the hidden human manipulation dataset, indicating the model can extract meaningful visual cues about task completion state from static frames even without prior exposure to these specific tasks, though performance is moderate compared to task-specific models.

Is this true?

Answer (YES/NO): NO